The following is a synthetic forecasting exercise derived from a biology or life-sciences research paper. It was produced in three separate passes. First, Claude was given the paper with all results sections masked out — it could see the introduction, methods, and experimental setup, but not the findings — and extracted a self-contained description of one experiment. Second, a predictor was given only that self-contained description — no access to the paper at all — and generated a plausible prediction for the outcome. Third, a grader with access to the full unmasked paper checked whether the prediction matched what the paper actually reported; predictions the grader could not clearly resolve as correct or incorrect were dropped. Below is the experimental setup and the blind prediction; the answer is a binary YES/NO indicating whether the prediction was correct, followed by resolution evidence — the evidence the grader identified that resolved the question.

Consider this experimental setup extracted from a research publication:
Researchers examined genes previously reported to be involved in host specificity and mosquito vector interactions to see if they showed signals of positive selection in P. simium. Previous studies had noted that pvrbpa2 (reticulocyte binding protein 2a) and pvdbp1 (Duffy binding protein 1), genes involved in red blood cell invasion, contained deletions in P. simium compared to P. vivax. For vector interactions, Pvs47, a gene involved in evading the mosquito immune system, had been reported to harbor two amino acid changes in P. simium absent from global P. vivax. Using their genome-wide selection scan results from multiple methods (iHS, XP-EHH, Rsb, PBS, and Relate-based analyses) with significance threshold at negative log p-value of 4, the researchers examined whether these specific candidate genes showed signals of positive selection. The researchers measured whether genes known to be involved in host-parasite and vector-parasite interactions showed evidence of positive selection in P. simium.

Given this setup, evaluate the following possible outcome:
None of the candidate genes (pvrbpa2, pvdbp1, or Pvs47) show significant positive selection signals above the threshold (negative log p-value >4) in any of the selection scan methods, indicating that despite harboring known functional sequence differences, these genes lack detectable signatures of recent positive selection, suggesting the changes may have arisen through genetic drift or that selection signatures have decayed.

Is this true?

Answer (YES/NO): NO